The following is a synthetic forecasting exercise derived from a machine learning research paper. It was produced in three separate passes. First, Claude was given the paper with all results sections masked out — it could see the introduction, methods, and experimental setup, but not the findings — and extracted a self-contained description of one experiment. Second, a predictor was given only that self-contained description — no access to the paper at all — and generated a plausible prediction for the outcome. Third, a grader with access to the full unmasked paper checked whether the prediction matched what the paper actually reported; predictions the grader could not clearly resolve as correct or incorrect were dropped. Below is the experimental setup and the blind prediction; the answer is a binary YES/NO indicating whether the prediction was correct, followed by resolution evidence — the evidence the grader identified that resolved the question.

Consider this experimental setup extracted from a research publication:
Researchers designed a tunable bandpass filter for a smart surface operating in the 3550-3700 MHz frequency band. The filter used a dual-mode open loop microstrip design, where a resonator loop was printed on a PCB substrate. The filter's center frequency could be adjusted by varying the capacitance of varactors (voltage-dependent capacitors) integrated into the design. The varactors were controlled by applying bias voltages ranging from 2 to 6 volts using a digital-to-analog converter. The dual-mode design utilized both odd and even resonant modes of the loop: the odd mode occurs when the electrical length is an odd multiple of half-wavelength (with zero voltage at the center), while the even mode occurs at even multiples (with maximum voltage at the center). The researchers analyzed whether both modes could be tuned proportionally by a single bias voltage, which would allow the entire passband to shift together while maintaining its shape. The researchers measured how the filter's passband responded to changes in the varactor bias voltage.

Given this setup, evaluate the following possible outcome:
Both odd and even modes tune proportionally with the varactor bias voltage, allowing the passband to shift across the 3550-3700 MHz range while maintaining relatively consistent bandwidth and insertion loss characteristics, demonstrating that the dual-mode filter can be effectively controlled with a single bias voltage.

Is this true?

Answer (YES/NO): YES